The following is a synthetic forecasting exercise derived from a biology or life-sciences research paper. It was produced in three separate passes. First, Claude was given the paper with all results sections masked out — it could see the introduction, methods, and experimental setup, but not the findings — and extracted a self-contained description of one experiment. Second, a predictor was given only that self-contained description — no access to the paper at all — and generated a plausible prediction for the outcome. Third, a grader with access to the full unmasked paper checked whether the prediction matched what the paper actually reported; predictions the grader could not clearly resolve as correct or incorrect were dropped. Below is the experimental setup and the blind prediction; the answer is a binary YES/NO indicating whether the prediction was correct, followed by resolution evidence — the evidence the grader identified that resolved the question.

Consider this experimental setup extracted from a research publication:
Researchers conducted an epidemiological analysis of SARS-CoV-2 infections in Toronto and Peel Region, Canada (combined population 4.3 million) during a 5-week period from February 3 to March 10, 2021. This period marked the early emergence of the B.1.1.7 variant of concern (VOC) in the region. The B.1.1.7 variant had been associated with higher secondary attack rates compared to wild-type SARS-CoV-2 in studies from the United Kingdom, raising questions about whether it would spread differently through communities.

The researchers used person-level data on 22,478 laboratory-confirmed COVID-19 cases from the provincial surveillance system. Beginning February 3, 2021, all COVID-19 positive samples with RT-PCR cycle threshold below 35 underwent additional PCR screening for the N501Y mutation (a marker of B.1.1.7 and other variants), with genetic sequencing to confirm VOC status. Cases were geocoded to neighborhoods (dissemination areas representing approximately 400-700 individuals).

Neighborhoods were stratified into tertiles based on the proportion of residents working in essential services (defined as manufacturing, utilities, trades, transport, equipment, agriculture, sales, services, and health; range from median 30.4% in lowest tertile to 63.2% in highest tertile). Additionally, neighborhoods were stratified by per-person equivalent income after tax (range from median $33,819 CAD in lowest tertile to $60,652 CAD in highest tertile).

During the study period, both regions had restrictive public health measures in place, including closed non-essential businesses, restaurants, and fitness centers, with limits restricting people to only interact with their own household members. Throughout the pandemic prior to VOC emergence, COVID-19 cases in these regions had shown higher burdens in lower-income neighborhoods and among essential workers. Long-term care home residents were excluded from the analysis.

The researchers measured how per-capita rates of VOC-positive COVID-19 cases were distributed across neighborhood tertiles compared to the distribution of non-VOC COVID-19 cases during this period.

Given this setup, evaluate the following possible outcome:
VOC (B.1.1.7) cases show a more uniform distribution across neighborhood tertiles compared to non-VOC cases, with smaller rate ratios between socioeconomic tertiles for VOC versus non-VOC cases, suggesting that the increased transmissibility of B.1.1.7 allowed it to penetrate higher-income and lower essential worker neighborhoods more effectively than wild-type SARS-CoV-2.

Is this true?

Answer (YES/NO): NO